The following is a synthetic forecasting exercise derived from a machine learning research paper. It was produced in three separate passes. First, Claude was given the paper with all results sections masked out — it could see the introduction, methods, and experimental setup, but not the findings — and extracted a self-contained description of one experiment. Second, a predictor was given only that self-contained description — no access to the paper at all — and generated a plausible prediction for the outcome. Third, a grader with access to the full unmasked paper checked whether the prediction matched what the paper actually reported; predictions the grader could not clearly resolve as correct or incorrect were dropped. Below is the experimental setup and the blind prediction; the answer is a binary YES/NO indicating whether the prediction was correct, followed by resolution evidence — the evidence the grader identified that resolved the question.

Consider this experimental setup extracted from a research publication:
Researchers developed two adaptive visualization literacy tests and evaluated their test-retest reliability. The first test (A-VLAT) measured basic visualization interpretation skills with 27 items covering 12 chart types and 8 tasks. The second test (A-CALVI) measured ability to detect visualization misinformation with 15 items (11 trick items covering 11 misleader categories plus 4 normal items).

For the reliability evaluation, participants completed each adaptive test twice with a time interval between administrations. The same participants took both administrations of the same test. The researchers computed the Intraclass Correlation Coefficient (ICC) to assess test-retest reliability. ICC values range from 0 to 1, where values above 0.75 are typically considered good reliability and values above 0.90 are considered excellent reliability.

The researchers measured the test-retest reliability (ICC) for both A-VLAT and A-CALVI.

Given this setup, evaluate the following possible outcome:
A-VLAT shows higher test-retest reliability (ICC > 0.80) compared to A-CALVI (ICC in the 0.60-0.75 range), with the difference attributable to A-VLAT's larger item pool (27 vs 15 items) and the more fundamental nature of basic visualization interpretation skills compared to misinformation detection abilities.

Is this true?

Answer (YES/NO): NO